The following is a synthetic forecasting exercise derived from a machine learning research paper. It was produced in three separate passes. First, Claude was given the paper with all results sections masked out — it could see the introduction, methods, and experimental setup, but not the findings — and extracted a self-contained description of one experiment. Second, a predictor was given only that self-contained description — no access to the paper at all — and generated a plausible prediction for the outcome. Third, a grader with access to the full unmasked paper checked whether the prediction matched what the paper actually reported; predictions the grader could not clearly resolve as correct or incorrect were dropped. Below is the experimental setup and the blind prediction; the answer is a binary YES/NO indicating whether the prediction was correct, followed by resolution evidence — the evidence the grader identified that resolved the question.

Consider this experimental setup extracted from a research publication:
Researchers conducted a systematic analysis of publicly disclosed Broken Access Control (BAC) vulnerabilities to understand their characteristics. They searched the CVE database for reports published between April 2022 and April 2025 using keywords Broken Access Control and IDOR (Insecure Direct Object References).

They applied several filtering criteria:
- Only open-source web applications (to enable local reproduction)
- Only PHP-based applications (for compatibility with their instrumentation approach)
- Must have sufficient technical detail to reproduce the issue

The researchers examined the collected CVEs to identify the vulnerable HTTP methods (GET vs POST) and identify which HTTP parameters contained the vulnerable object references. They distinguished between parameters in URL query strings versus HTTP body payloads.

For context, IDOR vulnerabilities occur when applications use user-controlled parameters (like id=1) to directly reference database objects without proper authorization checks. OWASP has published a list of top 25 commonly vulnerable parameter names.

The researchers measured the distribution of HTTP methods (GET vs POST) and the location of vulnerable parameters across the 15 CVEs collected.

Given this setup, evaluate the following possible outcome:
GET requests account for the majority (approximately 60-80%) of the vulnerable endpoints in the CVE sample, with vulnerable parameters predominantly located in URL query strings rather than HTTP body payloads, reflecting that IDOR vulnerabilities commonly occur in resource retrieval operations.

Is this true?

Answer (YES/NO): NO